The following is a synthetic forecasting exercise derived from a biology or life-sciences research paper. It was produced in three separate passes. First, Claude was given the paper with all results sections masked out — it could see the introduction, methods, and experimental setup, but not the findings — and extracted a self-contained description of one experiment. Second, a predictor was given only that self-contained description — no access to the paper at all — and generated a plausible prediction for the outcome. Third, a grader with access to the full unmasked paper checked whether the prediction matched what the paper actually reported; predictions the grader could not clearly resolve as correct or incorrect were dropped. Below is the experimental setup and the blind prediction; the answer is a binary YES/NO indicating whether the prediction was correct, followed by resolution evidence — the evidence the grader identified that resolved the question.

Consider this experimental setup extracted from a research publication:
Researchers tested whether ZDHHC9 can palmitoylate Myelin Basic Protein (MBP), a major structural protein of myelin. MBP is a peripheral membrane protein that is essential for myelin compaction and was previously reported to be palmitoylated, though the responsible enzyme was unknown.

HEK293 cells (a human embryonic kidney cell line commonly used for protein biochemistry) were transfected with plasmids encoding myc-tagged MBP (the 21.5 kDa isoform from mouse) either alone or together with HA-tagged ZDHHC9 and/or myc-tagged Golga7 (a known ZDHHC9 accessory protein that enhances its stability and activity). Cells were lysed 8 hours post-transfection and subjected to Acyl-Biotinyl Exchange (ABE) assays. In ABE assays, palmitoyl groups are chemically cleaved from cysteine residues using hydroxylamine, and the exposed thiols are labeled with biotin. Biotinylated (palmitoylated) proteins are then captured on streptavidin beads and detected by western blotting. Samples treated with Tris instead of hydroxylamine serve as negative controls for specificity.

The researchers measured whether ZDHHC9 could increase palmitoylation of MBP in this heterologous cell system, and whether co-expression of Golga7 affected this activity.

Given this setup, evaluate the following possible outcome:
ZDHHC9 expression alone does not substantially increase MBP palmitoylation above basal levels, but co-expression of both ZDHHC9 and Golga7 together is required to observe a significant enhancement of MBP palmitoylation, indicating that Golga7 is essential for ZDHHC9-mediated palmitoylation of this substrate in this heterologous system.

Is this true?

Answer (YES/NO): YES